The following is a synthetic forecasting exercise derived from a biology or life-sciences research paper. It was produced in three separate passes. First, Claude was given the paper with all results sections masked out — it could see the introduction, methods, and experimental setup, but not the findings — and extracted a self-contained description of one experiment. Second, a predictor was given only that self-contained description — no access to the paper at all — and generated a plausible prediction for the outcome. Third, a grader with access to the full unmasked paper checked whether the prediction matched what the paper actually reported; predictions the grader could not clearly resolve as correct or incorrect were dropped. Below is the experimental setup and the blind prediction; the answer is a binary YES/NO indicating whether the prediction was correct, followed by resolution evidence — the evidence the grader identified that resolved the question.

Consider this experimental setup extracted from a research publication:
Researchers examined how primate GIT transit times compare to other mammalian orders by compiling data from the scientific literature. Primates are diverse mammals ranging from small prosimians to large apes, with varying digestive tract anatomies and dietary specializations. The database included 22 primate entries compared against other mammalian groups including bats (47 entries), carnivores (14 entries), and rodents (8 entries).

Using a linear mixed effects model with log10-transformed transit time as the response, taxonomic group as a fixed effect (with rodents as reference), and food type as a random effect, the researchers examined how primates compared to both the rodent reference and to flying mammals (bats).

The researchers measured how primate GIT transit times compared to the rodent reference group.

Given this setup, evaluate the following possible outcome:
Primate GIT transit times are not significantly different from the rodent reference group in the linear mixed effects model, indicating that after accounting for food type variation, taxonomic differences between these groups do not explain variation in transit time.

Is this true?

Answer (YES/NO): NO